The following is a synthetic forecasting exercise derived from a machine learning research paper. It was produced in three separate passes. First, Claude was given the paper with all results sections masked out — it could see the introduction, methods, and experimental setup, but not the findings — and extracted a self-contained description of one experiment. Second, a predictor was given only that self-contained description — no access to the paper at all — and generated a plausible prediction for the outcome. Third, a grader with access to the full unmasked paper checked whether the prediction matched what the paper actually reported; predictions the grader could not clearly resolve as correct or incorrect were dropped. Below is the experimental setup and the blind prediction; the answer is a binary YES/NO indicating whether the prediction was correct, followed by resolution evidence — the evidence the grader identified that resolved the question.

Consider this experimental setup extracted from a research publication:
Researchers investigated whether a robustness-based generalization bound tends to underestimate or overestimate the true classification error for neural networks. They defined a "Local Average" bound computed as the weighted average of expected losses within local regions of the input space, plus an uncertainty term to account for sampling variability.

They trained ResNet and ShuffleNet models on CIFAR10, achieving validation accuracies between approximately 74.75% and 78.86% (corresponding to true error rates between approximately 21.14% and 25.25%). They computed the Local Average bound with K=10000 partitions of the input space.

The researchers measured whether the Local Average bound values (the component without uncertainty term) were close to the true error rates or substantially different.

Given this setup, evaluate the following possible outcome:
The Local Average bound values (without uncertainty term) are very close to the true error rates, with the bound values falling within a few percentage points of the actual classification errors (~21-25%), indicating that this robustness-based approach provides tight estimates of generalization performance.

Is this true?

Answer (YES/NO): NO